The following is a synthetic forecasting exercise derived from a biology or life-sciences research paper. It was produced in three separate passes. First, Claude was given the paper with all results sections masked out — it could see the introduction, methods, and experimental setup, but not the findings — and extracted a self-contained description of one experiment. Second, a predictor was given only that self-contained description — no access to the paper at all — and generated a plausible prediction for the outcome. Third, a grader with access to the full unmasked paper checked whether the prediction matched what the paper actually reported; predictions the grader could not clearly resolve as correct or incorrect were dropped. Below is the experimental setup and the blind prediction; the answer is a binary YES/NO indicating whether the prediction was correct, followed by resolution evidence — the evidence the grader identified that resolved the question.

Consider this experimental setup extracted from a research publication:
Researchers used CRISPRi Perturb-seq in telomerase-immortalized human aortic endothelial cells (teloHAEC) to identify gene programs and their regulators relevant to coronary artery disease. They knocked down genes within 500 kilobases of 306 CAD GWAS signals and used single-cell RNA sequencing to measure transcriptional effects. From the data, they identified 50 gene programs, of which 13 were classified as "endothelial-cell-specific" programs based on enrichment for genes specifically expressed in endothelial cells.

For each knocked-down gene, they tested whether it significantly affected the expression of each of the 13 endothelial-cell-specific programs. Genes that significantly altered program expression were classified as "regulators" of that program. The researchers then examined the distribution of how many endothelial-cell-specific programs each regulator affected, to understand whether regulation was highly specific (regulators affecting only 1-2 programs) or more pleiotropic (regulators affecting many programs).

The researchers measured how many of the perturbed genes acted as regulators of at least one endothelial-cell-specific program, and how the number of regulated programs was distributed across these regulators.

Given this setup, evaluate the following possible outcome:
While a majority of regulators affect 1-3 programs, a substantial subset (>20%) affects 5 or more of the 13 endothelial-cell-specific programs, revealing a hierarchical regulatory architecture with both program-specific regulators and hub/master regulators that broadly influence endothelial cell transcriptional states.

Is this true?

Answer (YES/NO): NO